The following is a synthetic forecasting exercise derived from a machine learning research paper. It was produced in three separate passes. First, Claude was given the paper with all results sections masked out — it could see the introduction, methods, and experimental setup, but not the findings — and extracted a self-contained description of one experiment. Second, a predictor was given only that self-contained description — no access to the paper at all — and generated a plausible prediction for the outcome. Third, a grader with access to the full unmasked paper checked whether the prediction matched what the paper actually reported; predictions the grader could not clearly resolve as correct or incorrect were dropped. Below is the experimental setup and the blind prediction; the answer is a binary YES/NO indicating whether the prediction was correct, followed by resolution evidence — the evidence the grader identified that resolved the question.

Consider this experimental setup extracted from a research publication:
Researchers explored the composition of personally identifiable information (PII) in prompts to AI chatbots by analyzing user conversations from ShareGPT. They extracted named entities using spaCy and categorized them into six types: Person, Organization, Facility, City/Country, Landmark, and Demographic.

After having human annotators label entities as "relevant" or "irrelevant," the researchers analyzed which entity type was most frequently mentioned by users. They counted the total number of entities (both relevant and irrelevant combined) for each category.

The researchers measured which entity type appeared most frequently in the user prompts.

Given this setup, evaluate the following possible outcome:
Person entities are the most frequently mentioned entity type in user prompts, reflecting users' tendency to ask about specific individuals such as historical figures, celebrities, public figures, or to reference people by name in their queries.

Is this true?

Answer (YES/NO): YES